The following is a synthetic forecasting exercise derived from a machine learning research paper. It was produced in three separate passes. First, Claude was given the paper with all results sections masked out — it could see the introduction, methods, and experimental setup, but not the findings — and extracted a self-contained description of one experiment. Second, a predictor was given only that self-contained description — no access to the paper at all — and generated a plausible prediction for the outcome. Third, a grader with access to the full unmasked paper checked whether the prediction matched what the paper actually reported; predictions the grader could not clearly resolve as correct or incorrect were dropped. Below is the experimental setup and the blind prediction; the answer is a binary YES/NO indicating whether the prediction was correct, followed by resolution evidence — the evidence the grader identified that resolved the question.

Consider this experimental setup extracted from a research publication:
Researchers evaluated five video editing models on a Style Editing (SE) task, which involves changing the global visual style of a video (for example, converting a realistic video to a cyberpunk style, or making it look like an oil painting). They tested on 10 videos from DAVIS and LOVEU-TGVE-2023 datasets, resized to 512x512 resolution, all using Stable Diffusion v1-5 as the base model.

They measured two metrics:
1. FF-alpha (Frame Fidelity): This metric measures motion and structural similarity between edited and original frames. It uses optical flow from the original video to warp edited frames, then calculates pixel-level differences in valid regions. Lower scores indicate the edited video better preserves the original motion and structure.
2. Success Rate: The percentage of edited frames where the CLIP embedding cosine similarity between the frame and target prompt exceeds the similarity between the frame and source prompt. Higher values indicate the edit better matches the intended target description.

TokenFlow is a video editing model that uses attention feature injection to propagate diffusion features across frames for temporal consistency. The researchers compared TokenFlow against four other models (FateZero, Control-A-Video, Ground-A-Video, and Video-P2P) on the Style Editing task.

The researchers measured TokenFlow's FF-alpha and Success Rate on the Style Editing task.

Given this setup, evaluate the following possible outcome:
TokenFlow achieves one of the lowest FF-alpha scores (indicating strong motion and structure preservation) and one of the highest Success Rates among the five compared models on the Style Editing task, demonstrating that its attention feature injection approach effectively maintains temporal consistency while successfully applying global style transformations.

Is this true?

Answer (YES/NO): NO